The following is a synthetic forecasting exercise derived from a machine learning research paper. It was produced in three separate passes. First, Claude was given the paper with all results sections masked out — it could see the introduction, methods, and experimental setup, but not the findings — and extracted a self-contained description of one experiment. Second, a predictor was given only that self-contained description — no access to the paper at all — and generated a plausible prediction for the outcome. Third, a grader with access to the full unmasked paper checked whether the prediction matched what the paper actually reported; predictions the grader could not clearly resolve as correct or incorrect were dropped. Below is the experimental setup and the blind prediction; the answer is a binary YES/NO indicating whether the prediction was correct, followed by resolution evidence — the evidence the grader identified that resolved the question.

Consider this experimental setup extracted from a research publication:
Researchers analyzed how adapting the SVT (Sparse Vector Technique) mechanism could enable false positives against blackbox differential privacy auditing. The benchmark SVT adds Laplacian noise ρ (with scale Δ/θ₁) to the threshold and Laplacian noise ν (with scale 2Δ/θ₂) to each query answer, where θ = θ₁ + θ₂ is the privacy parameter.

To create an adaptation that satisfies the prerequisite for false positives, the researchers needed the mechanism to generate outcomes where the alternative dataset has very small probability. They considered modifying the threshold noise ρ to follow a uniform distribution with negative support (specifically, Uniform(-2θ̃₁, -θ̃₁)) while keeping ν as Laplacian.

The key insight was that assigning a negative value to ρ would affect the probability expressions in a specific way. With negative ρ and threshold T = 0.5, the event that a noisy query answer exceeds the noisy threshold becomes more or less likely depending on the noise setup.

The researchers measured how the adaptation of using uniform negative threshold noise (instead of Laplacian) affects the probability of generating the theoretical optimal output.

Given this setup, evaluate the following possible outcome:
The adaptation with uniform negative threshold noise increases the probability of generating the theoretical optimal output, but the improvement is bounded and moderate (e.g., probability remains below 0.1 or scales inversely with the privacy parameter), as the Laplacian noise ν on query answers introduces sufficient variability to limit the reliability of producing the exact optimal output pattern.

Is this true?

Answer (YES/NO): NO